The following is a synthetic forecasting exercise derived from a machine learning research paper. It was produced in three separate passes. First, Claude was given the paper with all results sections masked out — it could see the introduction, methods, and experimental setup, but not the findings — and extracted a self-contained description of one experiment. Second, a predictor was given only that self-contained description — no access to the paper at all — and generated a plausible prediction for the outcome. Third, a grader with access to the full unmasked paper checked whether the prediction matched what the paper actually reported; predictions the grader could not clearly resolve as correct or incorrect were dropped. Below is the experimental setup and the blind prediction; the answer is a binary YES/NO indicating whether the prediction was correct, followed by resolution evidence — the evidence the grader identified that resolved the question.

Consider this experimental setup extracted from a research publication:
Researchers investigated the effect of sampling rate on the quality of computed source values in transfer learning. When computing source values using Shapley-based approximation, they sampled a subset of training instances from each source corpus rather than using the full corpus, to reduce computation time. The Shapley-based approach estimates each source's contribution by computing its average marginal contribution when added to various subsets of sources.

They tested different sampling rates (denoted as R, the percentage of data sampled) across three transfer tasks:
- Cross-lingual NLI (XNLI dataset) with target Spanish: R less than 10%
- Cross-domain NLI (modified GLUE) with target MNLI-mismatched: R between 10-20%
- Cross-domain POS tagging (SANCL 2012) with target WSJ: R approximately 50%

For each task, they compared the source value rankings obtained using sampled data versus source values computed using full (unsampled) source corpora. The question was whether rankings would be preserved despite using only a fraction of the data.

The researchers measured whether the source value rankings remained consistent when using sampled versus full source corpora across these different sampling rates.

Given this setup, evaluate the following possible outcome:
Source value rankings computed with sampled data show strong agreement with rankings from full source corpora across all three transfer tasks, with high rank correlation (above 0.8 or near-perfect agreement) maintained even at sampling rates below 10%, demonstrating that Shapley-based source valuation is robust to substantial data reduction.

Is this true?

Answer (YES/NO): YES